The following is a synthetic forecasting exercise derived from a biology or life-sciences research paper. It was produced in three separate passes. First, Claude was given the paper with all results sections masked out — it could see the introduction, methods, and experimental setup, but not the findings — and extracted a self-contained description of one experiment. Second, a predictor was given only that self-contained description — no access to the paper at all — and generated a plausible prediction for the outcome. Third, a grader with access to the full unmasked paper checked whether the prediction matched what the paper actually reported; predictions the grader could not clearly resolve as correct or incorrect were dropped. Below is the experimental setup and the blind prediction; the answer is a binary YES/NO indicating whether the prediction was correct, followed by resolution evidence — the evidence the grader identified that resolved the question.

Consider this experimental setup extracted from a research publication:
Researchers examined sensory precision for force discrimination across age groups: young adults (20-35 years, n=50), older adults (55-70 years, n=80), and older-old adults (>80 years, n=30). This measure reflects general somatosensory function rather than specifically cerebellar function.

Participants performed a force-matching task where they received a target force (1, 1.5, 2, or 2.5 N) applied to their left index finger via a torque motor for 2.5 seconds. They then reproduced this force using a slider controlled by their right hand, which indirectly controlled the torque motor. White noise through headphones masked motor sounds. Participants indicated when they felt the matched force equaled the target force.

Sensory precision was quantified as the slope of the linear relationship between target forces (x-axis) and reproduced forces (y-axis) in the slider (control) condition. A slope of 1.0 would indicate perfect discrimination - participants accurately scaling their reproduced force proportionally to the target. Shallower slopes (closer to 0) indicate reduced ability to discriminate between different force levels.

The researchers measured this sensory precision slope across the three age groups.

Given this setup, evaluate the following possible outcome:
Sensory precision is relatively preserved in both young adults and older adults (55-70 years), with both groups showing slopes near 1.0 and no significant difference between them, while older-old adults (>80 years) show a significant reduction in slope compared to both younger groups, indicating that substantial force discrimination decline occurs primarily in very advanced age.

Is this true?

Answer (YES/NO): NO